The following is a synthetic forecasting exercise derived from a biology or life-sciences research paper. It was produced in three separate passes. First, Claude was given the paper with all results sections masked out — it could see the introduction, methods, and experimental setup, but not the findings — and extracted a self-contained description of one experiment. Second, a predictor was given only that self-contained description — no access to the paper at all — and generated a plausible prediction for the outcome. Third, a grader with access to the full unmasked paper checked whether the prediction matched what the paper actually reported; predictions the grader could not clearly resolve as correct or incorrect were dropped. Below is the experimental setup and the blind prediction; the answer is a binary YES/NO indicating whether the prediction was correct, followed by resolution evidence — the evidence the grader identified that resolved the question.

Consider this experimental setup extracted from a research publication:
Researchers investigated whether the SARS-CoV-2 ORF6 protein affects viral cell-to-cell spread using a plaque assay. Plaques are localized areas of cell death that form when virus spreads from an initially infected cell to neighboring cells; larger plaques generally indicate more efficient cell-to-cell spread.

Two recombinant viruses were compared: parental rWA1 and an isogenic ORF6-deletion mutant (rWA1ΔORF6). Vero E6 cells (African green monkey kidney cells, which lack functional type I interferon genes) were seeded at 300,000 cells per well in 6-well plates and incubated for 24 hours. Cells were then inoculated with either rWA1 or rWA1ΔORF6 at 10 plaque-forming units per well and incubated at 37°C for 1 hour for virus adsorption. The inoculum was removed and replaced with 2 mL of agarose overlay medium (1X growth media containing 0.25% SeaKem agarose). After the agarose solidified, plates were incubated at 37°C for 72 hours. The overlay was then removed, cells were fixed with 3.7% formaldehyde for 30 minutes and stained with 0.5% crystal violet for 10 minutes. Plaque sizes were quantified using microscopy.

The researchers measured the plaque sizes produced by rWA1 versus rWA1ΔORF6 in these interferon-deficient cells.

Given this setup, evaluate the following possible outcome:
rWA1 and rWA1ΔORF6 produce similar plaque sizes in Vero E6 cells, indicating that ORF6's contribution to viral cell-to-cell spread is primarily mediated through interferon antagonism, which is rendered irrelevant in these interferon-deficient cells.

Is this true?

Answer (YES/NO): NO